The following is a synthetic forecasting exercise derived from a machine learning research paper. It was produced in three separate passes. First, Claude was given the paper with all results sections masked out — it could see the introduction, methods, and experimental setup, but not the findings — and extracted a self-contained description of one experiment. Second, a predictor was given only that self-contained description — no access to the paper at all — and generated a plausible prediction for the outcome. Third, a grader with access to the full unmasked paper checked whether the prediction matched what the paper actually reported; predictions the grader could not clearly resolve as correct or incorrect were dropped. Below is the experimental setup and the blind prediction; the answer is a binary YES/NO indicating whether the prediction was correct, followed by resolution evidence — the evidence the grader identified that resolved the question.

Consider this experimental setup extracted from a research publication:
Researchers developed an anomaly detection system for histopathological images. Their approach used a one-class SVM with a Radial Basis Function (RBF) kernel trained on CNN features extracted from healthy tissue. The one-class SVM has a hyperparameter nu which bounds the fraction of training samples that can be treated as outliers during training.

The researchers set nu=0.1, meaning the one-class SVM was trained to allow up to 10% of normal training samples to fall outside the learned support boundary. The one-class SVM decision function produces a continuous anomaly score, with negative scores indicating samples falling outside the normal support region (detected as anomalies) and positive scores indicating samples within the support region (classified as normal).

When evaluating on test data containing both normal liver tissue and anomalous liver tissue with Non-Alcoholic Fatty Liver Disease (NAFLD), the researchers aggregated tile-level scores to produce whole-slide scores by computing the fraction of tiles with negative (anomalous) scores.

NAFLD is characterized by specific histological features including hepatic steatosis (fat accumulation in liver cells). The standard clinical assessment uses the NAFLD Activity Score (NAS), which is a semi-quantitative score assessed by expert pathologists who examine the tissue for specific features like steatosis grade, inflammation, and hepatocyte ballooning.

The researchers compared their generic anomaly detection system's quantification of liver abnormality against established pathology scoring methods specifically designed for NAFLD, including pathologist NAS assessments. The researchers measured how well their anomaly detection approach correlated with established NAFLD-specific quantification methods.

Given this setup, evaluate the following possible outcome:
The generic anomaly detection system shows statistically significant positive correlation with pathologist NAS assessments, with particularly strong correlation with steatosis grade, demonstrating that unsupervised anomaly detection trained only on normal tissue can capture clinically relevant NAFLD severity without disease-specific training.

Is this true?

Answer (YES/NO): NO